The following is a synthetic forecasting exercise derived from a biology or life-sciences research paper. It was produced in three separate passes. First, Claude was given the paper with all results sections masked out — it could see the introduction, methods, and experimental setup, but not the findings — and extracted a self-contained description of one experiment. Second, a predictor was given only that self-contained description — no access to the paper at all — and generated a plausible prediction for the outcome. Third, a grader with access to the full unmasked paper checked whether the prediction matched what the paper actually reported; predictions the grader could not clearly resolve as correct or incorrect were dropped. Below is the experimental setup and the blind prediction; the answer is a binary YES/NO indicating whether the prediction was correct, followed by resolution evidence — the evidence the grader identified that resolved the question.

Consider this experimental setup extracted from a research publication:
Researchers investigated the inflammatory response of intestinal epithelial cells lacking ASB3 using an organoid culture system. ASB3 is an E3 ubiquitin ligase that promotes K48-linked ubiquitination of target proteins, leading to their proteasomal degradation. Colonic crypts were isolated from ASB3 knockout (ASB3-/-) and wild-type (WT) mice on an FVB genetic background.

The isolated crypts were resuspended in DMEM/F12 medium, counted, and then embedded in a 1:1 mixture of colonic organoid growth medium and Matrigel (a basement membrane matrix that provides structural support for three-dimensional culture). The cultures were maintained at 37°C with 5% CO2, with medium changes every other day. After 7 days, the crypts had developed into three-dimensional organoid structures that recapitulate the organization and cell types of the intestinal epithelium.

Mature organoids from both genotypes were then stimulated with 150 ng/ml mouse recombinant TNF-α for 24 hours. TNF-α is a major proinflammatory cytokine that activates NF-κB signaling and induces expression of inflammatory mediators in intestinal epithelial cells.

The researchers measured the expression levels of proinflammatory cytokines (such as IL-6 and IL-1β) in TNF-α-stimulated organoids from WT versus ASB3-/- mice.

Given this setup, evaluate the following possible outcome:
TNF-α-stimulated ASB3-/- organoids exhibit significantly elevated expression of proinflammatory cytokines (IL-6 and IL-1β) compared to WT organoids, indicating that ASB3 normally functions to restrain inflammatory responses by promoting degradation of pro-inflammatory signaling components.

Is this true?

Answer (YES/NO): NO